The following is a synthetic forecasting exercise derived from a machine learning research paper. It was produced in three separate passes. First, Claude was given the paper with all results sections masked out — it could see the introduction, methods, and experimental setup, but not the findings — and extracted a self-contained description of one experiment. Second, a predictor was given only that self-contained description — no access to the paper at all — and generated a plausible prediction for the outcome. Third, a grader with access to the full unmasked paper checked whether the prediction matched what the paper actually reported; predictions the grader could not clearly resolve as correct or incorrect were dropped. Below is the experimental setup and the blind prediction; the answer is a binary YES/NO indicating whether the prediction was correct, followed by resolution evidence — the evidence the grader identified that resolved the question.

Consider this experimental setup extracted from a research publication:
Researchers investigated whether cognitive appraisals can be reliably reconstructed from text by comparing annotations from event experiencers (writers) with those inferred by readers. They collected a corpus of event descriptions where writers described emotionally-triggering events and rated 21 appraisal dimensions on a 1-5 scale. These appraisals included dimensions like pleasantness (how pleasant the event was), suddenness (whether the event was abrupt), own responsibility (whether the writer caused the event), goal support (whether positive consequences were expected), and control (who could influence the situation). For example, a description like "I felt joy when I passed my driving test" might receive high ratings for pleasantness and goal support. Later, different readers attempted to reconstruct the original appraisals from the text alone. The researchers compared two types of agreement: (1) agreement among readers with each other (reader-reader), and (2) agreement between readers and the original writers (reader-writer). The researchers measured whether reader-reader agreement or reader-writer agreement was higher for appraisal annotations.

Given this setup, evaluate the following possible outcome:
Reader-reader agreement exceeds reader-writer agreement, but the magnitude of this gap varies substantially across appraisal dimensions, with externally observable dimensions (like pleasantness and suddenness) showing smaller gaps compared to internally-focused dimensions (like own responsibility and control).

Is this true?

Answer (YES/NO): NO